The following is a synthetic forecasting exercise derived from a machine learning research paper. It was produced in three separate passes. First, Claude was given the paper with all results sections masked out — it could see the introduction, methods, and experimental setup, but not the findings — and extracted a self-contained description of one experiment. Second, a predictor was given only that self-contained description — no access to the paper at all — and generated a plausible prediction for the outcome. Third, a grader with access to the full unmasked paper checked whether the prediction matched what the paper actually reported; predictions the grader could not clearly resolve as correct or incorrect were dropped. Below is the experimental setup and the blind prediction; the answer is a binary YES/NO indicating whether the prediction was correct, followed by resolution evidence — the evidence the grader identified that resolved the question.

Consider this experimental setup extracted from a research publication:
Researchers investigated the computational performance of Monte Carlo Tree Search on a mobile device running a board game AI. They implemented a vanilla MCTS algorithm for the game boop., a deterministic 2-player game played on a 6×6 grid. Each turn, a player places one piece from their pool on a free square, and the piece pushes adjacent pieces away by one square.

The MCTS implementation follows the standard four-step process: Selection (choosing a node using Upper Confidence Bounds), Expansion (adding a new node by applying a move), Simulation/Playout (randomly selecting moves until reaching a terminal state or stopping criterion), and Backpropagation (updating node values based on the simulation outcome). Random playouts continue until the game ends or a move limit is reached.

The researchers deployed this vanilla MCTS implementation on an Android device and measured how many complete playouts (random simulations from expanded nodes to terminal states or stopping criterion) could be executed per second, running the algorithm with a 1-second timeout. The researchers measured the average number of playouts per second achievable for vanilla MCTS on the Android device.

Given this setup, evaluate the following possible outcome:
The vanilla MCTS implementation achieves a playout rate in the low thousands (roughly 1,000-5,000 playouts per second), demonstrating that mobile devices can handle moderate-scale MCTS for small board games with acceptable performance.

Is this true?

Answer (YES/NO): NO